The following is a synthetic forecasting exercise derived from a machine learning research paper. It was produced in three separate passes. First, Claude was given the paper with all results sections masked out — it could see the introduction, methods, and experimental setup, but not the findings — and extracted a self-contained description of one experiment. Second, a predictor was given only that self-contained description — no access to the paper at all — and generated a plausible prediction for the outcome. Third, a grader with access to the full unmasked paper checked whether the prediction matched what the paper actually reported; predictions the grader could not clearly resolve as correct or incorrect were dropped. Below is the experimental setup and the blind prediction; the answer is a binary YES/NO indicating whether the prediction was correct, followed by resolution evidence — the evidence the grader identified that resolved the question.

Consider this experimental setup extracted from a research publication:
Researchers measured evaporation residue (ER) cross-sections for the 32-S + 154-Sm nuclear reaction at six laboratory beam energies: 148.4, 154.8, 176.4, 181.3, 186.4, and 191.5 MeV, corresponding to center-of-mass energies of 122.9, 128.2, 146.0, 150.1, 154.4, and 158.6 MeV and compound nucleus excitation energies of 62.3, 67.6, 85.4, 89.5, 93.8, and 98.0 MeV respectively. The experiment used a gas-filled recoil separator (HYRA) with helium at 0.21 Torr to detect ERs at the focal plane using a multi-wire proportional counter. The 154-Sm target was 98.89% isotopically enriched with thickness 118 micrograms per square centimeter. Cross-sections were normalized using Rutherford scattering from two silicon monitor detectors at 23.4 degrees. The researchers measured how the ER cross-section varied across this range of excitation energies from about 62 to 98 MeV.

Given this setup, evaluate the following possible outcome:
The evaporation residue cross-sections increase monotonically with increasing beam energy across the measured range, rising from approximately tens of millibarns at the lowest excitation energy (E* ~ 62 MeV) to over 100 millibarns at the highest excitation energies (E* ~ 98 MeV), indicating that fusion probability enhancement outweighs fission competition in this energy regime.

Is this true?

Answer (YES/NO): NO